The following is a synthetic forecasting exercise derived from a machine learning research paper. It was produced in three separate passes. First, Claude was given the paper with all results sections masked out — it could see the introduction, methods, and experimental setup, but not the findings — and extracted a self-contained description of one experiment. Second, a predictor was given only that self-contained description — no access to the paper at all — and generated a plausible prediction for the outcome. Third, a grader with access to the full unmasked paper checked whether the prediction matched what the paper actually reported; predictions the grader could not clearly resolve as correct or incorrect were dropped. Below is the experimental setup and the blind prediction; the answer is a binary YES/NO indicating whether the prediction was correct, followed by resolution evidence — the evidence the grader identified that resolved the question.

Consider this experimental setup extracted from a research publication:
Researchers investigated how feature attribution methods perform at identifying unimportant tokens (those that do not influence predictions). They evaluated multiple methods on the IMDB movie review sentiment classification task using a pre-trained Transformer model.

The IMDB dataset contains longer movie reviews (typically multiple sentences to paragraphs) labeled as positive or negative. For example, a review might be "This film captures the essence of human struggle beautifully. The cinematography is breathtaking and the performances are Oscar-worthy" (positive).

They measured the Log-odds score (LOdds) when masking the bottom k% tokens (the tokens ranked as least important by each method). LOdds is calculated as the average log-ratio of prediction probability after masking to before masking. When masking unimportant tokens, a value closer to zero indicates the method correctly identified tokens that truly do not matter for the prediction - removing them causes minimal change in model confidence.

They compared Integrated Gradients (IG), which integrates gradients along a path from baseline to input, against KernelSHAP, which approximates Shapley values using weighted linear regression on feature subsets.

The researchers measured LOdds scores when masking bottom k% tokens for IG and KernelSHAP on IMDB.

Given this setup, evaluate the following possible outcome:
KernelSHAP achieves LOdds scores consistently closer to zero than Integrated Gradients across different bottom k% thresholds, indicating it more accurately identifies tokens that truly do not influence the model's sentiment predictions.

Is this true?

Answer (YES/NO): NO